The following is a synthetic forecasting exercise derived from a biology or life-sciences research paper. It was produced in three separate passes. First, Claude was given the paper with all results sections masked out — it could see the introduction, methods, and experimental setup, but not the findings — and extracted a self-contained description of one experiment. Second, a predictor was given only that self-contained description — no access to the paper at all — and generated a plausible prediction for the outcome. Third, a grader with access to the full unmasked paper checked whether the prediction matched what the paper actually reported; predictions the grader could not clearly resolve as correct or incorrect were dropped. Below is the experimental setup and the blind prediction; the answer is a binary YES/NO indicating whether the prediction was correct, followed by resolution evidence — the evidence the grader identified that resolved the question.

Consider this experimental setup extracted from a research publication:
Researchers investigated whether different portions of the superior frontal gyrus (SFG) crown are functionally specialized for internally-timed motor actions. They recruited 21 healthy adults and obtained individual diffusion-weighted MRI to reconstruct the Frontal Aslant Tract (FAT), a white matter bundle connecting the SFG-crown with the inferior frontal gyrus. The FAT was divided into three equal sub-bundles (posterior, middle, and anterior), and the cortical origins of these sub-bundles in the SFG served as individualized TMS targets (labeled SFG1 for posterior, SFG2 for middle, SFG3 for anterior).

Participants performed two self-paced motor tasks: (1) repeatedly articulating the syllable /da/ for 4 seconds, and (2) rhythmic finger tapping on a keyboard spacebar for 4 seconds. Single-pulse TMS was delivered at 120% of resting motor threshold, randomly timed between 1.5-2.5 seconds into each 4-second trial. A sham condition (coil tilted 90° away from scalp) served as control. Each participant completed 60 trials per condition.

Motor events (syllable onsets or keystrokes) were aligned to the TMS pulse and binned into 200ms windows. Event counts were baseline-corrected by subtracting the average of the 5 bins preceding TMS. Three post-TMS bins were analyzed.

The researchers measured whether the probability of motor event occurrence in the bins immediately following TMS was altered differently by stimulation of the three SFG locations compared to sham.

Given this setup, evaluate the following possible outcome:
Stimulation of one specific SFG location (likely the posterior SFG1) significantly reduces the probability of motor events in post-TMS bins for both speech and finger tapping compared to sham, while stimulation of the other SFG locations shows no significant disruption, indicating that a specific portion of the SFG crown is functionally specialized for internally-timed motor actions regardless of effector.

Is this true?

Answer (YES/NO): YES